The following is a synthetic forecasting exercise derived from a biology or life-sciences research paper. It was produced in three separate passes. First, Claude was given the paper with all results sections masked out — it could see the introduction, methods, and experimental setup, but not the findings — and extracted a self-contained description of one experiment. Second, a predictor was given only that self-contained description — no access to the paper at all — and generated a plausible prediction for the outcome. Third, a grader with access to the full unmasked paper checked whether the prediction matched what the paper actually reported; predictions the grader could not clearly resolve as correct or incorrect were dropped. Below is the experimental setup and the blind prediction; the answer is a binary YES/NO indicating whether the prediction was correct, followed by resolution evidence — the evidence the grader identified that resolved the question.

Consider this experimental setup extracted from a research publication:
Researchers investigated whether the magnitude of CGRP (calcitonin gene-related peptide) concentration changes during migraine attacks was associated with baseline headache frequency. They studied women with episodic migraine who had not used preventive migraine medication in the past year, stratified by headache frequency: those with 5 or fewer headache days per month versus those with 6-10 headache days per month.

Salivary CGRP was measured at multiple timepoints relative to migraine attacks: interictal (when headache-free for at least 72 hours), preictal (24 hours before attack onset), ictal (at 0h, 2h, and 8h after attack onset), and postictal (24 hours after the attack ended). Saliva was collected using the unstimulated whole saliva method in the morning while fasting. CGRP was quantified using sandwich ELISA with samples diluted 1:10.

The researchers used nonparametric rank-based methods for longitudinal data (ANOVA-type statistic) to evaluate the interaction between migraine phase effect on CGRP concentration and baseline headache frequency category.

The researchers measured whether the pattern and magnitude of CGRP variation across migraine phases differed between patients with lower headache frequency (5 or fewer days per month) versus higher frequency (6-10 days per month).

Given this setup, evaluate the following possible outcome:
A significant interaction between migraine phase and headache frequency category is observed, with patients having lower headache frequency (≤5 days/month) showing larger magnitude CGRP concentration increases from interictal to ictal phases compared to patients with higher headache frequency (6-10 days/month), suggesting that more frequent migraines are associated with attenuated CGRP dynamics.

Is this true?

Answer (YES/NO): NO